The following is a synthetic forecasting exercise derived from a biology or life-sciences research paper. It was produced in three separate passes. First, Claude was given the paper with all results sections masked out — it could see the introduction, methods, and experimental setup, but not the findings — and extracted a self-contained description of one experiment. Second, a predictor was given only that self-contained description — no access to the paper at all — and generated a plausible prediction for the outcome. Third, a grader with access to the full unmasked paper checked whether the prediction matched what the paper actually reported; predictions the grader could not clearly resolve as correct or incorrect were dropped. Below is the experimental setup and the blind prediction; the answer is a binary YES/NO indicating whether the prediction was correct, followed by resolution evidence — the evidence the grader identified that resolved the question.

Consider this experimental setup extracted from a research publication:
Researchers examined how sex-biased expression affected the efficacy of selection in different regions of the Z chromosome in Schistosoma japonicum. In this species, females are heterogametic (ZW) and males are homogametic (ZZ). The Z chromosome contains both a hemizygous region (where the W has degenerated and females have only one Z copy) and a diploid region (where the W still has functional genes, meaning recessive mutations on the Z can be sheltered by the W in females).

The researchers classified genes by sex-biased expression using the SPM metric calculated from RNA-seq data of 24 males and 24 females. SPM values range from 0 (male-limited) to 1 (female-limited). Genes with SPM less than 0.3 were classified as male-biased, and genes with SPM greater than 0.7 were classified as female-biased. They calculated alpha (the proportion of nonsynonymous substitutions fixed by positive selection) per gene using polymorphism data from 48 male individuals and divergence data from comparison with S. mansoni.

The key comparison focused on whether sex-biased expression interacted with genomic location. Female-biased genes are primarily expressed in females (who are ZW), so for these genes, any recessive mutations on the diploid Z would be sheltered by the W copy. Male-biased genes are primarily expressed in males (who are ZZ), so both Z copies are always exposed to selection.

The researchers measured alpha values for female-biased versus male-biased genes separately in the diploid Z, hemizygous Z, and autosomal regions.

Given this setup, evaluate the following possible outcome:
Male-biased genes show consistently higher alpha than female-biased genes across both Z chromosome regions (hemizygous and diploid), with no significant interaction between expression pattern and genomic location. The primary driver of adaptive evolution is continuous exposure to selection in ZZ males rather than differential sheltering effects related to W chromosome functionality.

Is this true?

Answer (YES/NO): NO